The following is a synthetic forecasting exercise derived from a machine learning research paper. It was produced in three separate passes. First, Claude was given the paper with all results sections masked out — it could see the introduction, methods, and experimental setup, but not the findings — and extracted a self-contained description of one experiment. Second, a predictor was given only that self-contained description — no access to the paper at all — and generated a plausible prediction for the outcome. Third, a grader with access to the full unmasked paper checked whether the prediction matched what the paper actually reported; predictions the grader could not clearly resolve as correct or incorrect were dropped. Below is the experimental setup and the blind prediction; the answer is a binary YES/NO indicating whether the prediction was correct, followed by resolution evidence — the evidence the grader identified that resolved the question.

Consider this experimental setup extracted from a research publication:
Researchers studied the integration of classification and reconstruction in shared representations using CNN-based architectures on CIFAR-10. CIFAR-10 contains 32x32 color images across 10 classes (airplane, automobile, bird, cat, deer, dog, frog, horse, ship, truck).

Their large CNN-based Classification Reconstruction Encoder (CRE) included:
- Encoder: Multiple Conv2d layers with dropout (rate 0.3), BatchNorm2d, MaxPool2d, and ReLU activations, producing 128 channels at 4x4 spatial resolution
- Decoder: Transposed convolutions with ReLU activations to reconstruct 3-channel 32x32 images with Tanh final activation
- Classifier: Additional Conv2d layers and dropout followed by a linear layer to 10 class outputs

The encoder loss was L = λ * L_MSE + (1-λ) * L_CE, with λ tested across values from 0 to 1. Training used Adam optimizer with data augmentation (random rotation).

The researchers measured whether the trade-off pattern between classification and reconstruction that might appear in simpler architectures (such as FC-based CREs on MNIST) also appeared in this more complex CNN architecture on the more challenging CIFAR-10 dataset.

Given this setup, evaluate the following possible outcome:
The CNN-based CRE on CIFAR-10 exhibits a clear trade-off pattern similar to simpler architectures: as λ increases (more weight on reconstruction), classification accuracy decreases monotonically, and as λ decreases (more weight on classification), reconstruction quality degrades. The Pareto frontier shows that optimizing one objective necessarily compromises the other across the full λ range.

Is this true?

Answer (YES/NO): YES